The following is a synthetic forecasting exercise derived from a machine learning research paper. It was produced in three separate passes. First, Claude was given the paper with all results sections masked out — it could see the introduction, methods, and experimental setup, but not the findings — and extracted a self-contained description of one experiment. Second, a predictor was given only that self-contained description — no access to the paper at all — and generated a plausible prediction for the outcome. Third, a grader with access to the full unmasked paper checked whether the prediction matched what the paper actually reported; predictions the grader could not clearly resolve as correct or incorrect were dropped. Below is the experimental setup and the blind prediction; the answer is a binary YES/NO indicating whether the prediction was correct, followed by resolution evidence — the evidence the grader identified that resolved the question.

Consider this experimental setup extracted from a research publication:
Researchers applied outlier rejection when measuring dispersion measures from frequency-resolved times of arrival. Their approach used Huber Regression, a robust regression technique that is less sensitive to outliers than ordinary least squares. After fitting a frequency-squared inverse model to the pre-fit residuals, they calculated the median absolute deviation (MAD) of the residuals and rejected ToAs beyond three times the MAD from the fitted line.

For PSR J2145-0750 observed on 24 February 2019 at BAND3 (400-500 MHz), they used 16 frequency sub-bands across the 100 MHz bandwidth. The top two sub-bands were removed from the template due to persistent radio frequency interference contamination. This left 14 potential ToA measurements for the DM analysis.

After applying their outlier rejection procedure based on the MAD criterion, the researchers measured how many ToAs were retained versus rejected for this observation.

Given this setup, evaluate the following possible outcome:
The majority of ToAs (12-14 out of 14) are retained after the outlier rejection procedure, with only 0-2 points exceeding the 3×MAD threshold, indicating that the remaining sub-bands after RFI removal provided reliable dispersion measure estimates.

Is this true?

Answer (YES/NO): YES